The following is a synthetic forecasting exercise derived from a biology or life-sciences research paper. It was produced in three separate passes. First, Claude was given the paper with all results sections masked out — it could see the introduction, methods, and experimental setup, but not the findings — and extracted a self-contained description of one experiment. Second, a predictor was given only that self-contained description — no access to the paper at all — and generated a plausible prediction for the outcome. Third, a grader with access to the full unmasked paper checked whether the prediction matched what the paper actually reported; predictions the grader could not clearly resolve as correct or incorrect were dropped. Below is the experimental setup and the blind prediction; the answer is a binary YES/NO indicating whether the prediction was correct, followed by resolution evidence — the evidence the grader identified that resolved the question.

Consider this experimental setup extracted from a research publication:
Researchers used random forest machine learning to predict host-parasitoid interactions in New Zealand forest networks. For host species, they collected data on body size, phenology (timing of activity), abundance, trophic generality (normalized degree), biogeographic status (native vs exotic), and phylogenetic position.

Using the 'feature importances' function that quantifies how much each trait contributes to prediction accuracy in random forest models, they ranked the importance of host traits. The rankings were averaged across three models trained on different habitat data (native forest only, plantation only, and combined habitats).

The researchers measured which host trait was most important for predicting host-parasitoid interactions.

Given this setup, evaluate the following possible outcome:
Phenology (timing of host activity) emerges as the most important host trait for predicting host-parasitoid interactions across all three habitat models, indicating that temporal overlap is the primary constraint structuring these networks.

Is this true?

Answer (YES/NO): YES